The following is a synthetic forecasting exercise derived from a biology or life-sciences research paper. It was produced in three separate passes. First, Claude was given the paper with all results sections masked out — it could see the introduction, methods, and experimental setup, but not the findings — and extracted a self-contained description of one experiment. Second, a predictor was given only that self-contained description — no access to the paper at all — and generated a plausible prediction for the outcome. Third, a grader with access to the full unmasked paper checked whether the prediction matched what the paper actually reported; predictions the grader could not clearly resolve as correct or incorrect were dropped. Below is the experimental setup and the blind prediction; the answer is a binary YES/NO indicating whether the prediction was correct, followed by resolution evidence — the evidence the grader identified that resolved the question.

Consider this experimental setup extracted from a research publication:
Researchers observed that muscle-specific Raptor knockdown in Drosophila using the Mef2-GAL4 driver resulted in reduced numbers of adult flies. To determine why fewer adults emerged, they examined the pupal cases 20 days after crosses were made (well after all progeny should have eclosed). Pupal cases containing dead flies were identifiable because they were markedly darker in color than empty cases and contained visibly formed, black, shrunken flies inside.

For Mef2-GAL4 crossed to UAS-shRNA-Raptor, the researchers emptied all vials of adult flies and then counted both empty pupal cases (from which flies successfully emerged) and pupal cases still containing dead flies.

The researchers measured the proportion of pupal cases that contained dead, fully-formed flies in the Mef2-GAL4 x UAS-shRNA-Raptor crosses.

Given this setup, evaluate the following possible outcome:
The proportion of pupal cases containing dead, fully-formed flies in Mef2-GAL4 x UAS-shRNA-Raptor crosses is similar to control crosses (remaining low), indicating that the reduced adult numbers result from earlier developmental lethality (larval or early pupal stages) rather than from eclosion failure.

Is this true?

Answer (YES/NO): NO